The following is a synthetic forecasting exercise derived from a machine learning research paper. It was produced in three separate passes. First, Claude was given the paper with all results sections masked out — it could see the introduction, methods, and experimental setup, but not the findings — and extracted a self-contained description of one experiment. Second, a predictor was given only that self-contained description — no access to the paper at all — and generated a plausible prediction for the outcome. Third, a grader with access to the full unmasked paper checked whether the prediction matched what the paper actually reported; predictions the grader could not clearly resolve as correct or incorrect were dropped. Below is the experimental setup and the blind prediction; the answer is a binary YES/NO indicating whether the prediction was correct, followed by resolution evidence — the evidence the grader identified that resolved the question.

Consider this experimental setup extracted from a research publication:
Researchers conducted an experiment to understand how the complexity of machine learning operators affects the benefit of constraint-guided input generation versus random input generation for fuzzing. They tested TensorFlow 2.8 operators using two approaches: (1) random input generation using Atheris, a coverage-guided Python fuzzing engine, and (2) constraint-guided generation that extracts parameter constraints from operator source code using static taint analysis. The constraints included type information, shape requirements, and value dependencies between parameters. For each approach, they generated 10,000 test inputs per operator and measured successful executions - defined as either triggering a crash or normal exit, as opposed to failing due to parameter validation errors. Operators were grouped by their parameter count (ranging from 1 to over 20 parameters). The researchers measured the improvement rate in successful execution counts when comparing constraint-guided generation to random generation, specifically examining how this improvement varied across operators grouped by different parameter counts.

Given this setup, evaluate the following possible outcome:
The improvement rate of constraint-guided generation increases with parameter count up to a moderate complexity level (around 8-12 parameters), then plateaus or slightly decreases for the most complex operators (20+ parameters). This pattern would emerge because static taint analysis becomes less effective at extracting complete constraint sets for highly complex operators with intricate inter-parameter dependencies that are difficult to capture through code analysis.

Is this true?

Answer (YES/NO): NO